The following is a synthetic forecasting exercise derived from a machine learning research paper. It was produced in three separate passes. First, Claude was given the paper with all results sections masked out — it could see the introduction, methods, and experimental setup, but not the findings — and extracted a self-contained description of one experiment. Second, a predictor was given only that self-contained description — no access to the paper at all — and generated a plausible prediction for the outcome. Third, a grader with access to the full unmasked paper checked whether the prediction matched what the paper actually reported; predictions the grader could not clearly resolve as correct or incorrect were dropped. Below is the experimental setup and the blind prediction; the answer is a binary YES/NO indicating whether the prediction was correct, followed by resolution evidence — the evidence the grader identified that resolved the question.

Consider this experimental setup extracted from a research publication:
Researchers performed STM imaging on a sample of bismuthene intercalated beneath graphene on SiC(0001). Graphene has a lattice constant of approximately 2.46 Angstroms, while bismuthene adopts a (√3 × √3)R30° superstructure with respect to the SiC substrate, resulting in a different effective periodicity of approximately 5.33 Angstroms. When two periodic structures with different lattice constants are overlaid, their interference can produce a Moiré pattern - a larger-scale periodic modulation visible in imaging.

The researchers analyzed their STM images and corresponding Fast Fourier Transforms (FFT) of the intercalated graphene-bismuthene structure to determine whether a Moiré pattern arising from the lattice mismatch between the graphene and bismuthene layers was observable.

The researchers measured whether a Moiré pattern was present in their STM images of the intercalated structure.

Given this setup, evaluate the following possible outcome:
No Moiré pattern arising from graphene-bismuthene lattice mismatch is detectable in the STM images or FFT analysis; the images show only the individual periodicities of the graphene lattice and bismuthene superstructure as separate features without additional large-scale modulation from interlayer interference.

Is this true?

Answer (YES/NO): NO